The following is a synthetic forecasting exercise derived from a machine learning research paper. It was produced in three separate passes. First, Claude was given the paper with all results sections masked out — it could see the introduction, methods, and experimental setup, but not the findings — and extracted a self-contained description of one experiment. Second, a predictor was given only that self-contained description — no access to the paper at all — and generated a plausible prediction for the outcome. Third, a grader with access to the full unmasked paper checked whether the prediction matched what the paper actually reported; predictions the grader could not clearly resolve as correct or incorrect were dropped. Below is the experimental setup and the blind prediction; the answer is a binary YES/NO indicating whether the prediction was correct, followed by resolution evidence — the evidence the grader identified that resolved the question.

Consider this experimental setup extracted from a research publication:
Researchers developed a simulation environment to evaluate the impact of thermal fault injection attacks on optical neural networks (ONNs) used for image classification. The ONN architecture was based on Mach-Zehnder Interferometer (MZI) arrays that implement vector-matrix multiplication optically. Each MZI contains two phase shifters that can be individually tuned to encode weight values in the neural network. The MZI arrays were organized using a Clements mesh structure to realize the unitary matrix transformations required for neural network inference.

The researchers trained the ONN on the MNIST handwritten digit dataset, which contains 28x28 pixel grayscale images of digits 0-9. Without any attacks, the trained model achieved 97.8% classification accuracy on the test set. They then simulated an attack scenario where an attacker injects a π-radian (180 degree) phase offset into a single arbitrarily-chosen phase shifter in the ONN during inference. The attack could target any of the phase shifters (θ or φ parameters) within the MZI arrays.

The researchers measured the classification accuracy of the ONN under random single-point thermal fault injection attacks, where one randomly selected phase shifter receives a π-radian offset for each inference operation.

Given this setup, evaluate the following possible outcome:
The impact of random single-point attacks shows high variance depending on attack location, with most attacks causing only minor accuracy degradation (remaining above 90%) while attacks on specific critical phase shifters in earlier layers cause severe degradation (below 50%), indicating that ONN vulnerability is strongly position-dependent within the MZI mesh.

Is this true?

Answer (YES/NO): NO